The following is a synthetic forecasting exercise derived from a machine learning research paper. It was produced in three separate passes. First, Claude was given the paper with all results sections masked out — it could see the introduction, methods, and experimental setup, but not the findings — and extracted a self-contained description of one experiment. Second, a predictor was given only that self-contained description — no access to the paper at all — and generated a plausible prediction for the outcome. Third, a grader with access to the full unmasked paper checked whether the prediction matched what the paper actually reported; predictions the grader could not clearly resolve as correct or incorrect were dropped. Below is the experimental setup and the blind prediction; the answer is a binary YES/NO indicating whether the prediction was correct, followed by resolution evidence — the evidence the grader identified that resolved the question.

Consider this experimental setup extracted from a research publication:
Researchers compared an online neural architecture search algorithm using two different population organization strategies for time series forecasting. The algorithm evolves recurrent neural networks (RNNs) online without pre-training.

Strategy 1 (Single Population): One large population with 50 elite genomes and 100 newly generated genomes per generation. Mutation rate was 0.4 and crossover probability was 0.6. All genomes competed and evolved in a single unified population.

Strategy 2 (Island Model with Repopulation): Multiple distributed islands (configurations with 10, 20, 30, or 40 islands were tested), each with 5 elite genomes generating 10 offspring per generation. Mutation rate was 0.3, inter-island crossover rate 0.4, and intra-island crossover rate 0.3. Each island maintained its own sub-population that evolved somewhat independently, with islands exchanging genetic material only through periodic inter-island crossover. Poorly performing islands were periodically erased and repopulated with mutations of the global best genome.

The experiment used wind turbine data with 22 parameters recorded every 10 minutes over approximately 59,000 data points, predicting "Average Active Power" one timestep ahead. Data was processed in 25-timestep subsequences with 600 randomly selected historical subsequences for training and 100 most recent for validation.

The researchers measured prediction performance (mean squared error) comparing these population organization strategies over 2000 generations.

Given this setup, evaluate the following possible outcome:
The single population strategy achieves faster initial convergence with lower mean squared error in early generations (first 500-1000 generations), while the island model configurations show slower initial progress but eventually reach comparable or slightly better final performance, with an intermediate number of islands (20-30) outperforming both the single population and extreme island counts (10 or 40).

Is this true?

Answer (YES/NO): NO